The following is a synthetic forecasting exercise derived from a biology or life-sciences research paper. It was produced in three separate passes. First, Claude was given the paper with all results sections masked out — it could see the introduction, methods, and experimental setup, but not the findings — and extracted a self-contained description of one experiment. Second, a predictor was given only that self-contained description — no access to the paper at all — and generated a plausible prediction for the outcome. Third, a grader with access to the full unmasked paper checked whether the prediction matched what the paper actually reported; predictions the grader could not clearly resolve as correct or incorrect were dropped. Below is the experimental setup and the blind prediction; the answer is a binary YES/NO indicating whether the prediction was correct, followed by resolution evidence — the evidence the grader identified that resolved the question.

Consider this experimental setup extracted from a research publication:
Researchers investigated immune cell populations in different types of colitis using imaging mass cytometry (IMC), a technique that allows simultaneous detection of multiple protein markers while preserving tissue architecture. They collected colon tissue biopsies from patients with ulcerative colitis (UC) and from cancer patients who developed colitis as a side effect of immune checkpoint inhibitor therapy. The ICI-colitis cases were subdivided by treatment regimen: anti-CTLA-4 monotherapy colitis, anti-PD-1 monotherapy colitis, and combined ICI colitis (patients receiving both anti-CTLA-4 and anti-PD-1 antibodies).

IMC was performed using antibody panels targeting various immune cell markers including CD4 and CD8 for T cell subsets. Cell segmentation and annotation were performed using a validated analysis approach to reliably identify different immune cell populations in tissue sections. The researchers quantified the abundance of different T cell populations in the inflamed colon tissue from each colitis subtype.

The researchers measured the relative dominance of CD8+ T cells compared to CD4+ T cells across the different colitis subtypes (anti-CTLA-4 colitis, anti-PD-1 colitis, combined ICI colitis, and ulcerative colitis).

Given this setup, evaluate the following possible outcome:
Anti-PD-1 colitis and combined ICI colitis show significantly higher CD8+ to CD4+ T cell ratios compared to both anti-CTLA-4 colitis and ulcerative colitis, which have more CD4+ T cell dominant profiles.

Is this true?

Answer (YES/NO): YES